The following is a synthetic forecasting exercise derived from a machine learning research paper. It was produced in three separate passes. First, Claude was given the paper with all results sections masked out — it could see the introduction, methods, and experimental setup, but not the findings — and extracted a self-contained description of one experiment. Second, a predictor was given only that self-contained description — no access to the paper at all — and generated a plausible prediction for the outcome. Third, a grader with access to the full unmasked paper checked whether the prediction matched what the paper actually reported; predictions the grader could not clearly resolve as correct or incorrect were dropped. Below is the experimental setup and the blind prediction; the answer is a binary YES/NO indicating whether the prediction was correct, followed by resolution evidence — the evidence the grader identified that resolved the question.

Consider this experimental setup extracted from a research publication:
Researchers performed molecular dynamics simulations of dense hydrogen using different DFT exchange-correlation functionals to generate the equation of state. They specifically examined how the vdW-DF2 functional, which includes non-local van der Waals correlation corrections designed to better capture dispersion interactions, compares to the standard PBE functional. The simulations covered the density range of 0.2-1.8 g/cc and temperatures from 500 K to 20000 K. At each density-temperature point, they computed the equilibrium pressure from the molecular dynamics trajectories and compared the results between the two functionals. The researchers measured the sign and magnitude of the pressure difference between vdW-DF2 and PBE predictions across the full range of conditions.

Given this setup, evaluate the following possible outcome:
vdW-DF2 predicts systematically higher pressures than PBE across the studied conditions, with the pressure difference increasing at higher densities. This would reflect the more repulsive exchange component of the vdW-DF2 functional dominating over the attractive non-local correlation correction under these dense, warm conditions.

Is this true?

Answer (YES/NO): NO